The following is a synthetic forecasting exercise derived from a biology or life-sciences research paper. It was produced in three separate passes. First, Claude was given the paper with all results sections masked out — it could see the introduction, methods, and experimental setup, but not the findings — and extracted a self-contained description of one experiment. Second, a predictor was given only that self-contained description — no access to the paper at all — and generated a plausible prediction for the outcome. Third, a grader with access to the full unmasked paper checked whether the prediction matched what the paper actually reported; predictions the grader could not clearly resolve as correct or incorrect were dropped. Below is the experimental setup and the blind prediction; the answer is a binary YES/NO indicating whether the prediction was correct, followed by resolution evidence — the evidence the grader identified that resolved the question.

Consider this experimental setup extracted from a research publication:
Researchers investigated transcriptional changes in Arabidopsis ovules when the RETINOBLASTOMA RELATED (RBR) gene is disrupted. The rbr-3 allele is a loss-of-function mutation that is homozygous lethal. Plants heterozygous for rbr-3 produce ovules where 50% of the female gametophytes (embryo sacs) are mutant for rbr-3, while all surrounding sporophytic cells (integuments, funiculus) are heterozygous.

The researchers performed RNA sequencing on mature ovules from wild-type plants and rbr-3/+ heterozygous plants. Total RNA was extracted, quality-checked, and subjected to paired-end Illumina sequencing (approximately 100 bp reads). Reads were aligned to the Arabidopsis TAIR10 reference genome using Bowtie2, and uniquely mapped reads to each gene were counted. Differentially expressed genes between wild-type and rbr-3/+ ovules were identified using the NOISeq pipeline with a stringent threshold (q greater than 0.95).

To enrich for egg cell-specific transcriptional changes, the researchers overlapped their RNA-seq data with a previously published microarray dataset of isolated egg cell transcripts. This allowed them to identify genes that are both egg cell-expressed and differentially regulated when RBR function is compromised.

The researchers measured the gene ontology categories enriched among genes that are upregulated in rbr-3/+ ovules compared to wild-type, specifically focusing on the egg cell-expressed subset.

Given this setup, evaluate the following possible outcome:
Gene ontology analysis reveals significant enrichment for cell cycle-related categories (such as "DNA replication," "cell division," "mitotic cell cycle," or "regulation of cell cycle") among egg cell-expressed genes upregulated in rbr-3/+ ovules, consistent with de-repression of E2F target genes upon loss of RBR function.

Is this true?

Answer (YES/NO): NO